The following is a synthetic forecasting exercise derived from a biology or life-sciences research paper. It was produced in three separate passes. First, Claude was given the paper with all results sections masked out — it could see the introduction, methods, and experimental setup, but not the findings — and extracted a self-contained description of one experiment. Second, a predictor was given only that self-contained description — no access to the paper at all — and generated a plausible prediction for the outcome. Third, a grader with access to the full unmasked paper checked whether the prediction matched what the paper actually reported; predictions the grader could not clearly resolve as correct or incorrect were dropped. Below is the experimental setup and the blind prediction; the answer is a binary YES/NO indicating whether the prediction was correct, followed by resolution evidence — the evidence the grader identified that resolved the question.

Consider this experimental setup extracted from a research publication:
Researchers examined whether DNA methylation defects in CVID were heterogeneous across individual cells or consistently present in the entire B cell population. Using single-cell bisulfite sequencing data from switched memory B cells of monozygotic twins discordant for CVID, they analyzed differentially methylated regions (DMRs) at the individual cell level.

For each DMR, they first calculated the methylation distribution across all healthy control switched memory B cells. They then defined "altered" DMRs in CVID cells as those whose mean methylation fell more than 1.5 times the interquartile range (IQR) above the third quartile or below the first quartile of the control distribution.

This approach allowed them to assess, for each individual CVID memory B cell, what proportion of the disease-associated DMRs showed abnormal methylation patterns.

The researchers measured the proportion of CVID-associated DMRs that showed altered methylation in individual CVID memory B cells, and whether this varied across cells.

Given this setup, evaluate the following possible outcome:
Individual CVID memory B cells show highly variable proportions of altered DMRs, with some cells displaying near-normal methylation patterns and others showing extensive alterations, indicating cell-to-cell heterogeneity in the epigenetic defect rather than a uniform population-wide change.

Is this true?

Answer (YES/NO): YES